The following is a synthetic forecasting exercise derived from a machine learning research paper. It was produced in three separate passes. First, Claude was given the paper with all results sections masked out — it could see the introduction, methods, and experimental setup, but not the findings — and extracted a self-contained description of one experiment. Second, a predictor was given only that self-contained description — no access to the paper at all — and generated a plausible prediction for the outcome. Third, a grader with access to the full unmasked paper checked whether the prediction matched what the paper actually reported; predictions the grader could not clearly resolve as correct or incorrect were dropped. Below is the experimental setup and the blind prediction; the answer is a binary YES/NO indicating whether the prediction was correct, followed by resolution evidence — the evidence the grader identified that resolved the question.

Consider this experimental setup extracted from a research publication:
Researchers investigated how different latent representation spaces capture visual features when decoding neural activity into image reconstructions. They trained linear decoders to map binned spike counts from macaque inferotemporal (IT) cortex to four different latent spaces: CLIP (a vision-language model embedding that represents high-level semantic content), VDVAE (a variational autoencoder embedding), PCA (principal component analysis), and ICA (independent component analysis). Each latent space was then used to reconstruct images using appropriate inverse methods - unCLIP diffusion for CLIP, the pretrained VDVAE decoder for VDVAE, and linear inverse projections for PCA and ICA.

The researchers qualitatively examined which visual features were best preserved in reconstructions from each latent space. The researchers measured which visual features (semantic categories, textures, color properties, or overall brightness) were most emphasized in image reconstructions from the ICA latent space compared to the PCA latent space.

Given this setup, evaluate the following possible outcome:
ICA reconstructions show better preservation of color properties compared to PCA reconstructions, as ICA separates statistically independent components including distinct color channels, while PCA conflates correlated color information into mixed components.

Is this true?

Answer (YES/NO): YES